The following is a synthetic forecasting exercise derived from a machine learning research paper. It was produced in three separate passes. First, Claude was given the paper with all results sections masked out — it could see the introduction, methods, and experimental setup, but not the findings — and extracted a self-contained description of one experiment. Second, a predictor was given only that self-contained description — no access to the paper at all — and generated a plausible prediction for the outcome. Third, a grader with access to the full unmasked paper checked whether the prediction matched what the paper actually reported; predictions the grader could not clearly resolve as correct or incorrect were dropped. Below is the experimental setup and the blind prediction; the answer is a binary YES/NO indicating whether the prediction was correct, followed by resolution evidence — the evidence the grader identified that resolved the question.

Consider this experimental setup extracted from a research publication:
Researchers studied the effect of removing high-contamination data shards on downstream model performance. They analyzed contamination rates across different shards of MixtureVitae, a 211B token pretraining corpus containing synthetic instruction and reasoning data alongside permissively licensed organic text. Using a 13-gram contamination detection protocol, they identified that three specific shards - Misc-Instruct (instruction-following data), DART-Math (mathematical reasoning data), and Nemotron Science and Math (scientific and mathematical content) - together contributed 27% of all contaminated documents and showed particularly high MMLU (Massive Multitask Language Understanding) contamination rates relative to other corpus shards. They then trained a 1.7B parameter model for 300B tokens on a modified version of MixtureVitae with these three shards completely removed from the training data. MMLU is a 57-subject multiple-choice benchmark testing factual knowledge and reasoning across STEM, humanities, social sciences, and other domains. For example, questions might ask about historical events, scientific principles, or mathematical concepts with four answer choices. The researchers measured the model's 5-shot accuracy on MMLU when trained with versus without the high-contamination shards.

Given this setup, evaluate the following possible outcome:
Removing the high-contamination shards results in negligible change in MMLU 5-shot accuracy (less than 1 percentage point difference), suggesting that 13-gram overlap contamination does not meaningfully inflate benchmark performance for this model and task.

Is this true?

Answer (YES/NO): YES